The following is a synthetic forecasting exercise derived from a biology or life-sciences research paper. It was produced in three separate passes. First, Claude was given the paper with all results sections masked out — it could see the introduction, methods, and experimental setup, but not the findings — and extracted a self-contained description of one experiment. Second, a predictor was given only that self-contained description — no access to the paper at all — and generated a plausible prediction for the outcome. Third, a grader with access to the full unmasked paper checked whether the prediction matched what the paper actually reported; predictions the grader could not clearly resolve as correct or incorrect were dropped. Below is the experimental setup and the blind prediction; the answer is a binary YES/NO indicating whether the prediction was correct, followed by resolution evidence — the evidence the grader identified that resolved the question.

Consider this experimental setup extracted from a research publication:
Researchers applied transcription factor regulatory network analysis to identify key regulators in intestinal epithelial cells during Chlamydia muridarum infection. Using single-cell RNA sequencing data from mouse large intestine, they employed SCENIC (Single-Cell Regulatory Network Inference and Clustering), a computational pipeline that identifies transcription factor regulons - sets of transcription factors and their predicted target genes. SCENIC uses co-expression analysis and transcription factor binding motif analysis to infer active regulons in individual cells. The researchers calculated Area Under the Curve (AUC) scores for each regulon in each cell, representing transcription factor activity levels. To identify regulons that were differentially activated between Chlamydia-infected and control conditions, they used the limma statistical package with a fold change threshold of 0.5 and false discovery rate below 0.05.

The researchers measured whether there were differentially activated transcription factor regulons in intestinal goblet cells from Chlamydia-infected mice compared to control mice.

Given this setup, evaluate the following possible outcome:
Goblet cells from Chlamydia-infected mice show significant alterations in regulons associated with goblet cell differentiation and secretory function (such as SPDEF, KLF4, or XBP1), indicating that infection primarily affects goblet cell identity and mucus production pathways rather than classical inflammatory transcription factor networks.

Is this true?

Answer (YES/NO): NO